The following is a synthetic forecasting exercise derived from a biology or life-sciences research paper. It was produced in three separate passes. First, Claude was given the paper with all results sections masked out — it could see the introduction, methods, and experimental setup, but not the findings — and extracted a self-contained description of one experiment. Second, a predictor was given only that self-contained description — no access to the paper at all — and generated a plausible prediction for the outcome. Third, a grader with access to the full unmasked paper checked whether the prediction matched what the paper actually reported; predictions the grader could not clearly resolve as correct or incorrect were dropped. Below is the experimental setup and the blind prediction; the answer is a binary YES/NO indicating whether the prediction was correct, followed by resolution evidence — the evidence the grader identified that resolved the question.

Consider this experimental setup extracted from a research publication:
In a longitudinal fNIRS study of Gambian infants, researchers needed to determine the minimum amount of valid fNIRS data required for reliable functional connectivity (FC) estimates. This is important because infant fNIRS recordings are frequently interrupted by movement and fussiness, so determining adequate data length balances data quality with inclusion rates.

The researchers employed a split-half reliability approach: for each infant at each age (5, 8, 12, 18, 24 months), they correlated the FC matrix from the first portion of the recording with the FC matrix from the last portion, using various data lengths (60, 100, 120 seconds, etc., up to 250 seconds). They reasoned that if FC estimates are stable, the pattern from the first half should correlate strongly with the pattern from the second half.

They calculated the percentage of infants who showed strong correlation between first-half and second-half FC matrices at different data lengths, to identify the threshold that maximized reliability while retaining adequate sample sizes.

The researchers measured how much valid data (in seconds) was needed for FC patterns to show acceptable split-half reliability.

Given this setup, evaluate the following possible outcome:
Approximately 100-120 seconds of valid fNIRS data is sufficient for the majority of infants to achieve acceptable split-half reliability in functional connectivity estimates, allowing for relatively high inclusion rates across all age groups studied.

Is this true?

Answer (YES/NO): NO